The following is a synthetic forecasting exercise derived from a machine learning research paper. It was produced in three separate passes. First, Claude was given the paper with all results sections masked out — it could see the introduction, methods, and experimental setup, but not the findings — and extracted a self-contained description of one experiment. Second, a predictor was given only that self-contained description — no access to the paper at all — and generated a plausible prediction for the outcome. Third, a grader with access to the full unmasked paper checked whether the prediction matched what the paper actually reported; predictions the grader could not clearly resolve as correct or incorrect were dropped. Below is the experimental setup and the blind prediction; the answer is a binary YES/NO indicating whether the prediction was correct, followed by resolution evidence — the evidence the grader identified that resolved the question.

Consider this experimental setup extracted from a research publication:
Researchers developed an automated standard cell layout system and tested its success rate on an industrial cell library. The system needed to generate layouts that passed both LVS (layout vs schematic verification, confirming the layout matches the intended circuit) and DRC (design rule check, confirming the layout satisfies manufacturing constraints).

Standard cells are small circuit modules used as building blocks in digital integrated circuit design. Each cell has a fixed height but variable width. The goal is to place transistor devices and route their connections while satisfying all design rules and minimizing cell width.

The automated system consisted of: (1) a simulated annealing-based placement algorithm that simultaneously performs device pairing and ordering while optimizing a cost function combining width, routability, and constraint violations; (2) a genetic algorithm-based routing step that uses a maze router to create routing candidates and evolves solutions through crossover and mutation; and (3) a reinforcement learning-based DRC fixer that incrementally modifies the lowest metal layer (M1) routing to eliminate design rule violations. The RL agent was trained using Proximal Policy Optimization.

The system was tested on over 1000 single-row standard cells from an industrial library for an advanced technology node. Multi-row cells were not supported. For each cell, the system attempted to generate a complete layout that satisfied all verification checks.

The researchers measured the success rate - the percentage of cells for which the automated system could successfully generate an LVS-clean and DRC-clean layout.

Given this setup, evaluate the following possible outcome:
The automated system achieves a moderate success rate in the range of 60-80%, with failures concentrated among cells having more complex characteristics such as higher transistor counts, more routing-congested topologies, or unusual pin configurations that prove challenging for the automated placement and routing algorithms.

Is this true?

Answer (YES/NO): NO